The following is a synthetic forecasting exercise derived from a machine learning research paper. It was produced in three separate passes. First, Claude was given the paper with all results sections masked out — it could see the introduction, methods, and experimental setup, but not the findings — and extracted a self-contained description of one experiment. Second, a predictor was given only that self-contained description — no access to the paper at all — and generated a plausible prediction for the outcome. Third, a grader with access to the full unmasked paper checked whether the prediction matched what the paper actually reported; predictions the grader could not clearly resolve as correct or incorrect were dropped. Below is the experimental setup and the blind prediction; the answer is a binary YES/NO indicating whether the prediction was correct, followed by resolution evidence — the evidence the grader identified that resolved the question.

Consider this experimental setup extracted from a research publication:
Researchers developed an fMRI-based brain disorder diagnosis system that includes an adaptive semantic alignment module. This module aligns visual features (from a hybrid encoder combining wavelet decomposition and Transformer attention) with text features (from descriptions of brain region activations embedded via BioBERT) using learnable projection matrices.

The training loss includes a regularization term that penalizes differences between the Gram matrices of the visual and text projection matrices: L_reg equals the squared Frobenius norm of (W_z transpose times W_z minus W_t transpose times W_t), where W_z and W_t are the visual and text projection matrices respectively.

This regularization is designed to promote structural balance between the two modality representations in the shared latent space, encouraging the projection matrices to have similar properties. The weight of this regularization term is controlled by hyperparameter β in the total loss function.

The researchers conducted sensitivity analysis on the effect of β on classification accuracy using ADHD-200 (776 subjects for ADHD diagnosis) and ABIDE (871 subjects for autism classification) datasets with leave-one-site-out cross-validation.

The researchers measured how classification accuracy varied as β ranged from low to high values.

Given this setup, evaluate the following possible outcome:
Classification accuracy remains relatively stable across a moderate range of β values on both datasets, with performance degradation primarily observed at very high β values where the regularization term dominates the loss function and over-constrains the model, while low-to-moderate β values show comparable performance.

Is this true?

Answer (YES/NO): NO